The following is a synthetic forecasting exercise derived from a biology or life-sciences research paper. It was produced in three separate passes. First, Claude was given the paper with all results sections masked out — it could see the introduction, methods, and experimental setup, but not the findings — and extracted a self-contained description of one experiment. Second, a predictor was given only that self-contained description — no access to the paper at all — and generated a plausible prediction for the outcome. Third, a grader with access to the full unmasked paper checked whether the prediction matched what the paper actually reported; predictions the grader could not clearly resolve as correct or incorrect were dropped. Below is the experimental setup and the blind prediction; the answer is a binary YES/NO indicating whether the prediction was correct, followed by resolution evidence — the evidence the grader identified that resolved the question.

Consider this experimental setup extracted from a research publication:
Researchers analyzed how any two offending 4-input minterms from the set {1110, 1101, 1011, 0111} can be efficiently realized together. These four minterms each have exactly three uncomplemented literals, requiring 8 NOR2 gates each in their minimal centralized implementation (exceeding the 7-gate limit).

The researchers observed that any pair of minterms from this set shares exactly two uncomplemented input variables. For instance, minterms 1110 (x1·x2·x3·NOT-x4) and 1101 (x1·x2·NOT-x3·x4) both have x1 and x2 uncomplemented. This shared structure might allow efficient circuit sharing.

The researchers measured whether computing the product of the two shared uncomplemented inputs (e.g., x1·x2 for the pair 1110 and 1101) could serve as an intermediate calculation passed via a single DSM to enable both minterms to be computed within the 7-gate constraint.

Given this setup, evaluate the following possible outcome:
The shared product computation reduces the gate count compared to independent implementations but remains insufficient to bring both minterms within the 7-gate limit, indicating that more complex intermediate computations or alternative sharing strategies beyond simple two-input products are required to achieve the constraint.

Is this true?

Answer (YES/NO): NO